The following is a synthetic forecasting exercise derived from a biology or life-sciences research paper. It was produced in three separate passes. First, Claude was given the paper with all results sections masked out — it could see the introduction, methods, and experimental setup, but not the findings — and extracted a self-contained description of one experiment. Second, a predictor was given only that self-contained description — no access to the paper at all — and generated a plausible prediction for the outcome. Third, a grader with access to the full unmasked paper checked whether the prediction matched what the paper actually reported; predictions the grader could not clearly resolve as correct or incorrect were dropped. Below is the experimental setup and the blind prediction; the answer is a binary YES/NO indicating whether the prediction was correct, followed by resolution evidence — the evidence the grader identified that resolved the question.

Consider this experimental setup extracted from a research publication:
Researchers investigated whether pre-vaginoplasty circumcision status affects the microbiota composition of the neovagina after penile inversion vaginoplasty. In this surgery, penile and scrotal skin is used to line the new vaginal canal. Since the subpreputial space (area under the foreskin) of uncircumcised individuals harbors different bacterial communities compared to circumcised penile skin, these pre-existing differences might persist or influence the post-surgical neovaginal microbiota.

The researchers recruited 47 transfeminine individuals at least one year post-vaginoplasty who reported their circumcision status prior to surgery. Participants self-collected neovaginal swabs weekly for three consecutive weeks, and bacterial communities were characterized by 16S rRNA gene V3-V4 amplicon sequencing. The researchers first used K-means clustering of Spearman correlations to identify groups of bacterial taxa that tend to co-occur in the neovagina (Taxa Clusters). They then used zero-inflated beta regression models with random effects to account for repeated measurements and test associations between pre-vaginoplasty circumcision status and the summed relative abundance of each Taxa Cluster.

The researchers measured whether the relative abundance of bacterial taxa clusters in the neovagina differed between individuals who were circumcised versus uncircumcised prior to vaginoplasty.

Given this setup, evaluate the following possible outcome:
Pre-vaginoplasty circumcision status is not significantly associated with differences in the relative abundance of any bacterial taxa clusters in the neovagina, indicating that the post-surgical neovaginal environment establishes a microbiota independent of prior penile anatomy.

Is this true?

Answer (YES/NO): NO